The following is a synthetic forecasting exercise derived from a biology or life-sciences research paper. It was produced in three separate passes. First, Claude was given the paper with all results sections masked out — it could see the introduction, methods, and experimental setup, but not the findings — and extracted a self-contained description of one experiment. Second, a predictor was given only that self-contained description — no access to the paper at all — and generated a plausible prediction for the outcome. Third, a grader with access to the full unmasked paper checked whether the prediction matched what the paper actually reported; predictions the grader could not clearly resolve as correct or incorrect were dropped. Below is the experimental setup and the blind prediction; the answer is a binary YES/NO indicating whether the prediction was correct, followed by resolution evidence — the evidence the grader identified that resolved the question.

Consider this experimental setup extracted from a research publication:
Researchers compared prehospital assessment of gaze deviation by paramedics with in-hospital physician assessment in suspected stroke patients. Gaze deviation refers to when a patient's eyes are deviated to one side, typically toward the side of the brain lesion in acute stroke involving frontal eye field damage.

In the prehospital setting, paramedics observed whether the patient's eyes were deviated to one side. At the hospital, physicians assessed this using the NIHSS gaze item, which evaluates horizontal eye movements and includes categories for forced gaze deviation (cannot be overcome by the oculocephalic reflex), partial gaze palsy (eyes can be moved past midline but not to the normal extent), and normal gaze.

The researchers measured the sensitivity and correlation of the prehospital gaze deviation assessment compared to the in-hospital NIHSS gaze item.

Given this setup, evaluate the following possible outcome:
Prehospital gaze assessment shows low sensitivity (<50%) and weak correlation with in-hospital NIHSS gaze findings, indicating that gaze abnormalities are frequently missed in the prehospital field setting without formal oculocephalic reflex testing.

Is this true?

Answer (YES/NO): NO